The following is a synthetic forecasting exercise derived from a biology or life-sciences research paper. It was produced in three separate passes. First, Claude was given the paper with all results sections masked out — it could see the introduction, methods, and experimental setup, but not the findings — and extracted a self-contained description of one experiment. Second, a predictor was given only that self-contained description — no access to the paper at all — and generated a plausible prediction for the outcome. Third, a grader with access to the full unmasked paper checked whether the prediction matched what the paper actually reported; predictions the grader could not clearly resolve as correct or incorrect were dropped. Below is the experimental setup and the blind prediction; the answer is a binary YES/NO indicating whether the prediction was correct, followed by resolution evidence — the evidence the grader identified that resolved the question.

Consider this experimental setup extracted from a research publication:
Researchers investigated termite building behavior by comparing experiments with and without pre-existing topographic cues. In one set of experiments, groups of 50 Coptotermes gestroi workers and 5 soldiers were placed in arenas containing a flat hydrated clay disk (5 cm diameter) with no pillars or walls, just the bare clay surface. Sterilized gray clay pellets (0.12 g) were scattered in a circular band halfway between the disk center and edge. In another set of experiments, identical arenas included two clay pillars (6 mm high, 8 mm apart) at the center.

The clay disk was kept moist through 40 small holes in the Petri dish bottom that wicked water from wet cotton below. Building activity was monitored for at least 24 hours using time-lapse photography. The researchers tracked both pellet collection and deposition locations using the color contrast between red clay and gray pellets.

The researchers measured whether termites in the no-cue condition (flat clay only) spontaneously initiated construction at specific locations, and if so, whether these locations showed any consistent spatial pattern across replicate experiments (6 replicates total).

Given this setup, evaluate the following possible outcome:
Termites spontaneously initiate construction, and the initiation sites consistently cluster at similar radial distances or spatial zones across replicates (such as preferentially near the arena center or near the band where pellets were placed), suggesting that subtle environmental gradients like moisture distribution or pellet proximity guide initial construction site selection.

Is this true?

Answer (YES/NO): NO